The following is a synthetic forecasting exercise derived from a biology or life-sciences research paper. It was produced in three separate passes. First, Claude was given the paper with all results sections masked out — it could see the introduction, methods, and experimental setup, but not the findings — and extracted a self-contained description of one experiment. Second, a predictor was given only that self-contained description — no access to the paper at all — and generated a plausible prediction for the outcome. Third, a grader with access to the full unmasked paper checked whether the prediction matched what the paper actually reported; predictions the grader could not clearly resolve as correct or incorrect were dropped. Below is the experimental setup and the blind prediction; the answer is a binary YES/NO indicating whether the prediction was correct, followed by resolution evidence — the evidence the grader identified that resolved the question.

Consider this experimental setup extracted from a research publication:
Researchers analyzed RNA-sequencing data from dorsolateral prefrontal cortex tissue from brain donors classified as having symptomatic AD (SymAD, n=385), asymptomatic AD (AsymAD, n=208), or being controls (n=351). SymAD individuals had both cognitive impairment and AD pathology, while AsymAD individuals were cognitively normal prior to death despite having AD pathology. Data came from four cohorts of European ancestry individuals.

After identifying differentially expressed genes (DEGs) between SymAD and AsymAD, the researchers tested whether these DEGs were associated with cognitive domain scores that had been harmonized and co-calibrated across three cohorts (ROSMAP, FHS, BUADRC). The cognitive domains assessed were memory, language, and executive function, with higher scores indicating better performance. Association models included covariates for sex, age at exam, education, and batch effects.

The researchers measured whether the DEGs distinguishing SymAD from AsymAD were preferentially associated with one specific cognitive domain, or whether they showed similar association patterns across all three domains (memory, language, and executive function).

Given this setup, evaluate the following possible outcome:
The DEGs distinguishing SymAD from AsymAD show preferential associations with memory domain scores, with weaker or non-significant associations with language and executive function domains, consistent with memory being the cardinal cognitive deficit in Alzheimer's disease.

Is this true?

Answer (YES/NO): NO